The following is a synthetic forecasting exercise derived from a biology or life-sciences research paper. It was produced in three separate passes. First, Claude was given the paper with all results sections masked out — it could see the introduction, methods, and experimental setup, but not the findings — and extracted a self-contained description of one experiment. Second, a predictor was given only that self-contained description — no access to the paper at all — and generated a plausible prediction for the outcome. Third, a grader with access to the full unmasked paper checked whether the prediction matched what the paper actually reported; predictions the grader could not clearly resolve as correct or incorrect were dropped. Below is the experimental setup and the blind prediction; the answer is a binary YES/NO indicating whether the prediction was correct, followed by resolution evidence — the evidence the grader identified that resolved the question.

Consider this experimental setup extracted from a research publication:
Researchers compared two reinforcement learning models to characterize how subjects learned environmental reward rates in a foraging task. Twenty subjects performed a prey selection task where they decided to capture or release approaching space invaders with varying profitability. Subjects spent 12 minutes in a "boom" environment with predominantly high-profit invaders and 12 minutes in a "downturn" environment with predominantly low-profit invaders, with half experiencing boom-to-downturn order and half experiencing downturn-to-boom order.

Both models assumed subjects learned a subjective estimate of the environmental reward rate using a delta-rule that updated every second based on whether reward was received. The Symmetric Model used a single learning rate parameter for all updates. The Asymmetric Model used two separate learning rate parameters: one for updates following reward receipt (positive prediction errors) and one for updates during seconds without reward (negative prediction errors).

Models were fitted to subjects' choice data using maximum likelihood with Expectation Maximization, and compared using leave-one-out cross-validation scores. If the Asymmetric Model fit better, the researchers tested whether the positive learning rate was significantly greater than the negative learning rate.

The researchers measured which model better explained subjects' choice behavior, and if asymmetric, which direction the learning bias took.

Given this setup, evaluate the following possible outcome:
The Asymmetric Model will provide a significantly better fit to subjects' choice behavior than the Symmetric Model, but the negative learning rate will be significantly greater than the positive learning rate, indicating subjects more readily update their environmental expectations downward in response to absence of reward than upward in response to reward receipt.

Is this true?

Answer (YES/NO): NO